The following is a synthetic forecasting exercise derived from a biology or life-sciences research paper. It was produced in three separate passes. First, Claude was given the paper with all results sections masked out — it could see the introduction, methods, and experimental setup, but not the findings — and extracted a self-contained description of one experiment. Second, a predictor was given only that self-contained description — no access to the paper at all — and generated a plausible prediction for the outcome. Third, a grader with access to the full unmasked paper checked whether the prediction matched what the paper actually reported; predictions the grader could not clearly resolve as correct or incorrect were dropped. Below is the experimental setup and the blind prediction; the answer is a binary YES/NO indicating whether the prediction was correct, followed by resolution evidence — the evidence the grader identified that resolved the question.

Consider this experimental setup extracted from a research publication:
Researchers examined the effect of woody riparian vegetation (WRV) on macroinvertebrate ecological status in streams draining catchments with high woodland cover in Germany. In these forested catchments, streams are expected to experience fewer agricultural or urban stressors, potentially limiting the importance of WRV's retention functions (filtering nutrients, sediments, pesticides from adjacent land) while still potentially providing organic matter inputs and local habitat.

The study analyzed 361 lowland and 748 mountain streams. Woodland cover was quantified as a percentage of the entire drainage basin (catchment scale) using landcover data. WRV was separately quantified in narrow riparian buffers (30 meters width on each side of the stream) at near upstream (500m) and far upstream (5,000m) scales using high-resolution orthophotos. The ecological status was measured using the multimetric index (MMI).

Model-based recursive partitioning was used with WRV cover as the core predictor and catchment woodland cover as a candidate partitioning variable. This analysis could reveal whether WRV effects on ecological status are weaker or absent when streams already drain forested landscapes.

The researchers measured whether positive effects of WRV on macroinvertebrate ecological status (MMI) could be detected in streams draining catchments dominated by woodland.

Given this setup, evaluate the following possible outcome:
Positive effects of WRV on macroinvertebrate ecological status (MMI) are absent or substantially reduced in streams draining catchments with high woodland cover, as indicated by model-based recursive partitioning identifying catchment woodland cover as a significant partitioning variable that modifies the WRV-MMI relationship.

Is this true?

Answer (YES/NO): NO